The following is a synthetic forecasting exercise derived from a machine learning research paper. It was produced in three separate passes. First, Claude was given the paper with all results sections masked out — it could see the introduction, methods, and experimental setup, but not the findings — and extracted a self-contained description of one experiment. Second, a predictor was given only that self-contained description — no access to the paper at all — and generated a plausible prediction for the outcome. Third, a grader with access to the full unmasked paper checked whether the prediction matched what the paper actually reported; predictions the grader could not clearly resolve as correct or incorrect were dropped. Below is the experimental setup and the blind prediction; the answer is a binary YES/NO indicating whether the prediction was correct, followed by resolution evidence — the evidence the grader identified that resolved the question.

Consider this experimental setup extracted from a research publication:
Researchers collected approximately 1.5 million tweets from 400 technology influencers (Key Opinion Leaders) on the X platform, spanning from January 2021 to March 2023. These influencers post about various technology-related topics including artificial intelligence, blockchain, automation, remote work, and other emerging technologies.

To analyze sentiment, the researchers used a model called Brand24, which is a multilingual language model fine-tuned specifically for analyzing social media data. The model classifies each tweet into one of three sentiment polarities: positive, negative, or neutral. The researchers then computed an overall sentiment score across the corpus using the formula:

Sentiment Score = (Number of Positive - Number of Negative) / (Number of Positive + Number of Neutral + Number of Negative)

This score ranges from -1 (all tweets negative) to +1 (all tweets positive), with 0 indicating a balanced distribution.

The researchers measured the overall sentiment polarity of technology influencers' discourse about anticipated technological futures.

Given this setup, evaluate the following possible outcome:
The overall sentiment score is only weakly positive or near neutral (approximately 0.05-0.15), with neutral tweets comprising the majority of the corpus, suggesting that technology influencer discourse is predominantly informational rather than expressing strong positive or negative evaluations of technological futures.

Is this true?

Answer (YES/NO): YES